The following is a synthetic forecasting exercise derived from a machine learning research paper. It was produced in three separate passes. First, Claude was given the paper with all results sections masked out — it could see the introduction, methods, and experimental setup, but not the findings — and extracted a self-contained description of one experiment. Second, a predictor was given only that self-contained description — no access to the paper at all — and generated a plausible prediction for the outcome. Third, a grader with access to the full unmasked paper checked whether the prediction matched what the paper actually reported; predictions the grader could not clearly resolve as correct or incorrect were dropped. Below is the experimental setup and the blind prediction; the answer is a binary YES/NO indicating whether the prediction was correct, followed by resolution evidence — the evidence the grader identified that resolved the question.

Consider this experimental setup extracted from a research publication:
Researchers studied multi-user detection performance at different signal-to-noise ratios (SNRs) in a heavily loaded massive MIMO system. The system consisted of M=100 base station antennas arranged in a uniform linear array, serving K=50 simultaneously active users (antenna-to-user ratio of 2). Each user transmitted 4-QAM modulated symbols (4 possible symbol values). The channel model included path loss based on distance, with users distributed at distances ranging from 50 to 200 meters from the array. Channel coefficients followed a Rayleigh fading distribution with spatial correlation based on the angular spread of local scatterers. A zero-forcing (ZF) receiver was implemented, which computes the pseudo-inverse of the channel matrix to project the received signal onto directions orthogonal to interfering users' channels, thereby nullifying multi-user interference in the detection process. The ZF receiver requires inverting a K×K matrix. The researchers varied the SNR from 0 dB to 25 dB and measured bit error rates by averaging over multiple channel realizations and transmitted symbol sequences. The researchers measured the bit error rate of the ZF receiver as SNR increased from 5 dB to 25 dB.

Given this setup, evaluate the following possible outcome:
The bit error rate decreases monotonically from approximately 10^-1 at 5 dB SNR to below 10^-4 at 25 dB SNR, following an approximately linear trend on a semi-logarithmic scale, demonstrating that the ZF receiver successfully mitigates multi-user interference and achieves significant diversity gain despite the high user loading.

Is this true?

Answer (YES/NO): NO